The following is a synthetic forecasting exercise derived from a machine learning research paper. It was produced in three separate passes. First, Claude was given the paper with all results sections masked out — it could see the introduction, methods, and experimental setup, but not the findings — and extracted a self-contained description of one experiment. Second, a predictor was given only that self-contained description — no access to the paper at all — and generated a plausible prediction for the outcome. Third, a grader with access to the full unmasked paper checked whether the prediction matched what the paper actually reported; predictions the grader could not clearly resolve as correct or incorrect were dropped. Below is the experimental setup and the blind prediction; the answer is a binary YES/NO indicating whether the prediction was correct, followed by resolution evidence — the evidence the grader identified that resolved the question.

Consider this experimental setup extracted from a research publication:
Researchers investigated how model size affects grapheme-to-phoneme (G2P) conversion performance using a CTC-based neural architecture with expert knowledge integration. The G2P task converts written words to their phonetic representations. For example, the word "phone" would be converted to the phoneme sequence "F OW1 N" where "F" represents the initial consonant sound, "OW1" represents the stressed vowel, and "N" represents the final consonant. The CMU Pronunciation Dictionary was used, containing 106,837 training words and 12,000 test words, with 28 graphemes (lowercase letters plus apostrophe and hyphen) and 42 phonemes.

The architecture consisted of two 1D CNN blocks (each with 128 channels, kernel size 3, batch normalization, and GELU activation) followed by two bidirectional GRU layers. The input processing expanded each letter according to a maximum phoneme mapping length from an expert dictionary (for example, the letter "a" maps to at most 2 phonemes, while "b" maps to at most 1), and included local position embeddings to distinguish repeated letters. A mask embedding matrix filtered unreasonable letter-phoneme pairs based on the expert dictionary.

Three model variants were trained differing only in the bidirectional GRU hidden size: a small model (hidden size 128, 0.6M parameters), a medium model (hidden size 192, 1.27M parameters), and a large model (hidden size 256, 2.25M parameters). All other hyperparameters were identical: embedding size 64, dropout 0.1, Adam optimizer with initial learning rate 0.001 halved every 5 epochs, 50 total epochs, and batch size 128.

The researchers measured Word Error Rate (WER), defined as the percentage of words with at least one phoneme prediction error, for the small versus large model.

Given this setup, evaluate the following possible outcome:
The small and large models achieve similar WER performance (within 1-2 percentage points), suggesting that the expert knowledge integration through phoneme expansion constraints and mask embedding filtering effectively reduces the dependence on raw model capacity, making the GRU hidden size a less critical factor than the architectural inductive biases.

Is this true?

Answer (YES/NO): NO